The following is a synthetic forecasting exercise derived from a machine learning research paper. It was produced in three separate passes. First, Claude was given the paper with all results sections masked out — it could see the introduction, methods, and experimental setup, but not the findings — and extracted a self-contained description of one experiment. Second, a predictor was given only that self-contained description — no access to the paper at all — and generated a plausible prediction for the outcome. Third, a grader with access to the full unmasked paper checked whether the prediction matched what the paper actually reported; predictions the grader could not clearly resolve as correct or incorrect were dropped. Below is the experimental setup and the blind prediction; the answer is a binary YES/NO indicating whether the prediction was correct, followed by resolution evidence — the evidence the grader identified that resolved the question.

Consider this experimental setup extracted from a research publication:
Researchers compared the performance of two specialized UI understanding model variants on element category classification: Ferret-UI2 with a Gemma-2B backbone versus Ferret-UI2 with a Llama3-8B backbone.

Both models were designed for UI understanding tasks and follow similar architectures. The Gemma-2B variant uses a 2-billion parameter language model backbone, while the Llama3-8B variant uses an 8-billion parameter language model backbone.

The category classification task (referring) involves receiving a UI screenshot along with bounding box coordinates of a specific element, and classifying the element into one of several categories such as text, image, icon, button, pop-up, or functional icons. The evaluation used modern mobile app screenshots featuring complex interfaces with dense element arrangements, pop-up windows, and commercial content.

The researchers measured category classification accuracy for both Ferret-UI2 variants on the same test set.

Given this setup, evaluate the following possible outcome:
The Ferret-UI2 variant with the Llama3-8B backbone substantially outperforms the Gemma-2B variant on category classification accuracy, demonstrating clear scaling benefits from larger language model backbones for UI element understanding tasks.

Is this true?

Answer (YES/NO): NO